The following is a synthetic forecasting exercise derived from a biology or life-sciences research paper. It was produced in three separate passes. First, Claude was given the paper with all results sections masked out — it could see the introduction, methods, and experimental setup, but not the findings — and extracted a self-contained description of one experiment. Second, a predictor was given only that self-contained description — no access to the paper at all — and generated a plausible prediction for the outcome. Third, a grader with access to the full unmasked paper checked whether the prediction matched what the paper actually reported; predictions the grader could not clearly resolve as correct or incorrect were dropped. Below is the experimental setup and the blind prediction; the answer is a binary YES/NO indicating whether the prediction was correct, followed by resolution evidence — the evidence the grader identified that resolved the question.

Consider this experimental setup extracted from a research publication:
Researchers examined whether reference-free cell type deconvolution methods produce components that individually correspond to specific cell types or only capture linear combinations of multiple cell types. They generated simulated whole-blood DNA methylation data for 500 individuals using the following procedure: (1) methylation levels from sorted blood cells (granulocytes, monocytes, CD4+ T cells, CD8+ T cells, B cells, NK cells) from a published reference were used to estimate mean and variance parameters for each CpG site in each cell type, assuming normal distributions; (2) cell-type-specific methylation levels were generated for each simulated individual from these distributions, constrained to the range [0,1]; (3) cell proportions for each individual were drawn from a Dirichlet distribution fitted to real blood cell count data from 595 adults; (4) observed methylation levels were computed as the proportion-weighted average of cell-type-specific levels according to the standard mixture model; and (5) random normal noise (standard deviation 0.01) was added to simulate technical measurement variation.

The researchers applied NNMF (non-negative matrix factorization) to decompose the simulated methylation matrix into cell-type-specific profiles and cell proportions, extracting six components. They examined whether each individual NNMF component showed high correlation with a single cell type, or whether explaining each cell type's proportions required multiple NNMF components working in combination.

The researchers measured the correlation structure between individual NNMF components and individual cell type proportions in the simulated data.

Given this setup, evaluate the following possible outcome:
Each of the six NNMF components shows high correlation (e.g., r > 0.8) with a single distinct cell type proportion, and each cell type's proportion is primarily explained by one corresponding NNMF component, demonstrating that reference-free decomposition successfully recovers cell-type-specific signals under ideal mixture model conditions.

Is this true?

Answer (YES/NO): NO